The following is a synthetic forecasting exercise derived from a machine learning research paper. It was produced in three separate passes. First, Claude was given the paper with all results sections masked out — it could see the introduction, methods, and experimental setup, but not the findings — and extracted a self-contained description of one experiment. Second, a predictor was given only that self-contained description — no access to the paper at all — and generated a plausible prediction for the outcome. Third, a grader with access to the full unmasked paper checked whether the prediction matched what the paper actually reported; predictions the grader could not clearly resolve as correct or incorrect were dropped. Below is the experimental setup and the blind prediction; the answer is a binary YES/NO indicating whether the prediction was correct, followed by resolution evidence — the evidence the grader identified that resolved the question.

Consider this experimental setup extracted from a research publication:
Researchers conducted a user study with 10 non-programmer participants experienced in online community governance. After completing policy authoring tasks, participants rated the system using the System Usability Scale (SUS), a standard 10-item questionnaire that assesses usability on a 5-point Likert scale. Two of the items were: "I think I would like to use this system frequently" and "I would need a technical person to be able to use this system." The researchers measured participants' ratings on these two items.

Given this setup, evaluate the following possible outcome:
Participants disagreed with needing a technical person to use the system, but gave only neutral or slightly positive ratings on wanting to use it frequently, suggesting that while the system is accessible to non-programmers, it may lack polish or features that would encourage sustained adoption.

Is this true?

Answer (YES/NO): NO